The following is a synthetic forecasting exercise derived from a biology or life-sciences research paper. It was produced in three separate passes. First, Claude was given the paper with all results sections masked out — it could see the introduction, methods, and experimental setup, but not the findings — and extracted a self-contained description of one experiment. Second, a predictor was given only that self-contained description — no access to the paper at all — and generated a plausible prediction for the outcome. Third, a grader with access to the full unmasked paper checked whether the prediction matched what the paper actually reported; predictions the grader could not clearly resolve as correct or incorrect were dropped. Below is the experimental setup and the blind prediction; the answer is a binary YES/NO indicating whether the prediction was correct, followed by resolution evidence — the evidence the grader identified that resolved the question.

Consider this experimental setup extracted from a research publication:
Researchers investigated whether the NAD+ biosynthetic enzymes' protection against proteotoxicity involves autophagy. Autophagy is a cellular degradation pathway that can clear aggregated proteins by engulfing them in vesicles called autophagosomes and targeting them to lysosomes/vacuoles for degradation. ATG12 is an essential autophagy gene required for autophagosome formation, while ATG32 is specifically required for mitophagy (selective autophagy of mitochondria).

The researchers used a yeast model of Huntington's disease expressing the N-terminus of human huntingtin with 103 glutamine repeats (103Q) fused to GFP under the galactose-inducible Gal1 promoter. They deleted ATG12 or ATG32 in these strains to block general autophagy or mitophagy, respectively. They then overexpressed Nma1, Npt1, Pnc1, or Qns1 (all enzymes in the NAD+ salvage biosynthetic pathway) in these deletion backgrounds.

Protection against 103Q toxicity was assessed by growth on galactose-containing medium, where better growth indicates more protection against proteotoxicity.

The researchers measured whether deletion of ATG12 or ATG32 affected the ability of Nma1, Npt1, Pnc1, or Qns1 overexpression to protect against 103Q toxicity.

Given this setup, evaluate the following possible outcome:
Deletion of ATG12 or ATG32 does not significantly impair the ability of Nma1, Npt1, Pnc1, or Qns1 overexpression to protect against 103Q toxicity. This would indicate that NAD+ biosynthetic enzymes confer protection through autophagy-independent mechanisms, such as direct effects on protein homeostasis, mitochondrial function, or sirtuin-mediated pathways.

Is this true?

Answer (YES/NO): YES